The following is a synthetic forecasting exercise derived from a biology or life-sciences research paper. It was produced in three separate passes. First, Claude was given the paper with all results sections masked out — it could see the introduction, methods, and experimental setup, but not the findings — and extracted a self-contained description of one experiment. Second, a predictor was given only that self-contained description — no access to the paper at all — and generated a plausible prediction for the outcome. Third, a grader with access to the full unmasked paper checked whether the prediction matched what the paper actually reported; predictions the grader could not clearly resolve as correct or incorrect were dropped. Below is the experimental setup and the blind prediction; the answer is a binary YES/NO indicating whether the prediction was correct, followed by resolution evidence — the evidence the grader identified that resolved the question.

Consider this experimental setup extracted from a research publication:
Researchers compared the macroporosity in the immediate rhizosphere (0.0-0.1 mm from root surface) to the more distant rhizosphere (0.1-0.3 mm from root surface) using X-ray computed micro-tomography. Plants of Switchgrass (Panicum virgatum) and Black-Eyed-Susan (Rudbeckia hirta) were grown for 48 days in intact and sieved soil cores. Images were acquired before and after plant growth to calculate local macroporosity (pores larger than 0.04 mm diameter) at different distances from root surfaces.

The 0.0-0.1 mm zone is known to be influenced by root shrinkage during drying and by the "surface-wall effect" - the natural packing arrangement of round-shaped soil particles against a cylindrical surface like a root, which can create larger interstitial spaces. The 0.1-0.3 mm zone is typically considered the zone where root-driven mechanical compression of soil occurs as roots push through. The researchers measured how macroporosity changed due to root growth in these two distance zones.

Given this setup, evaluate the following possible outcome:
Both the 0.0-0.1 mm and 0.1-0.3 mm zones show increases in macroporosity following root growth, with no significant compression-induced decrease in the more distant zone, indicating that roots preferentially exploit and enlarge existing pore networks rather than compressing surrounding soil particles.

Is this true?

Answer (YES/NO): NO